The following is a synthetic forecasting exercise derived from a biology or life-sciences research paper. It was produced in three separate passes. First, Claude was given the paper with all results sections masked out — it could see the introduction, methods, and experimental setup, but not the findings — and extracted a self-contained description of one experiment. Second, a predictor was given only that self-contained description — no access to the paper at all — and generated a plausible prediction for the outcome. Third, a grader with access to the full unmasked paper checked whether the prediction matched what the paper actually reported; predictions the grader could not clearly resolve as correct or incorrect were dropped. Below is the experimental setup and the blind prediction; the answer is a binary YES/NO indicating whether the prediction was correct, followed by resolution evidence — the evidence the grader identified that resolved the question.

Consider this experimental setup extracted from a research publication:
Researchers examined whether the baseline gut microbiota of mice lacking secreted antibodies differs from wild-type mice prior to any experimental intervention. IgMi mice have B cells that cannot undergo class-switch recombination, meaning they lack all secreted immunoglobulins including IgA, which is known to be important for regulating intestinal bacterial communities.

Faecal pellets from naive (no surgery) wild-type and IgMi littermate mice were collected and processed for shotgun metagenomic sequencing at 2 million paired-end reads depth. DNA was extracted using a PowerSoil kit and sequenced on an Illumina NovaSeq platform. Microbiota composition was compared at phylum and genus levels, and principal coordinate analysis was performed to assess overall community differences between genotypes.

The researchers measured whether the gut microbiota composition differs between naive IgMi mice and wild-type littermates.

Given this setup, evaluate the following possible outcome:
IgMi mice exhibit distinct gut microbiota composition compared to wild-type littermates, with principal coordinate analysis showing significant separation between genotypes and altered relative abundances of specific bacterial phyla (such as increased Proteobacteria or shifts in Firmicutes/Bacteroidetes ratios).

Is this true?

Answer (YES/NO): NO